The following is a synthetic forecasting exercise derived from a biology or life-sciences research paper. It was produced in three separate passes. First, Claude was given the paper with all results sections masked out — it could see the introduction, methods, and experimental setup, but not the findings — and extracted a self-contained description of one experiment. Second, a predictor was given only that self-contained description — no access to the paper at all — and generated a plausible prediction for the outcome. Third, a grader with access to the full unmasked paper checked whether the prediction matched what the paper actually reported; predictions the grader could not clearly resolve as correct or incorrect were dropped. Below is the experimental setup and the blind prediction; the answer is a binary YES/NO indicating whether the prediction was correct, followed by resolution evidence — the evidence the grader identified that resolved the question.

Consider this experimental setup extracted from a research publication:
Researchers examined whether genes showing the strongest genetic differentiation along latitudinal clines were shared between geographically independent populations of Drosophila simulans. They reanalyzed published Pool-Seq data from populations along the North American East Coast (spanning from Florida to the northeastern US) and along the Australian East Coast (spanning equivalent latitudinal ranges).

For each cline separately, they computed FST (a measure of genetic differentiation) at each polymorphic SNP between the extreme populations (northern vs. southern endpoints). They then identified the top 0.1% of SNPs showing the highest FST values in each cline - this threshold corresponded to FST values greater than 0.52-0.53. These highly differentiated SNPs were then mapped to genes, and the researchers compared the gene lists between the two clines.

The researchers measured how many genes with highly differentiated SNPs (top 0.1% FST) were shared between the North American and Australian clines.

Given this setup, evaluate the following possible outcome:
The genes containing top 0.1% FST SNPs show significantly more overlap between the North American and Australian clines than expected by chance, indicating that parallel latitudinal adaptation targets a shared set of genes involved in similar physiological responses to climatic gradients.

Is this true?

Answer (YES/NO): NO